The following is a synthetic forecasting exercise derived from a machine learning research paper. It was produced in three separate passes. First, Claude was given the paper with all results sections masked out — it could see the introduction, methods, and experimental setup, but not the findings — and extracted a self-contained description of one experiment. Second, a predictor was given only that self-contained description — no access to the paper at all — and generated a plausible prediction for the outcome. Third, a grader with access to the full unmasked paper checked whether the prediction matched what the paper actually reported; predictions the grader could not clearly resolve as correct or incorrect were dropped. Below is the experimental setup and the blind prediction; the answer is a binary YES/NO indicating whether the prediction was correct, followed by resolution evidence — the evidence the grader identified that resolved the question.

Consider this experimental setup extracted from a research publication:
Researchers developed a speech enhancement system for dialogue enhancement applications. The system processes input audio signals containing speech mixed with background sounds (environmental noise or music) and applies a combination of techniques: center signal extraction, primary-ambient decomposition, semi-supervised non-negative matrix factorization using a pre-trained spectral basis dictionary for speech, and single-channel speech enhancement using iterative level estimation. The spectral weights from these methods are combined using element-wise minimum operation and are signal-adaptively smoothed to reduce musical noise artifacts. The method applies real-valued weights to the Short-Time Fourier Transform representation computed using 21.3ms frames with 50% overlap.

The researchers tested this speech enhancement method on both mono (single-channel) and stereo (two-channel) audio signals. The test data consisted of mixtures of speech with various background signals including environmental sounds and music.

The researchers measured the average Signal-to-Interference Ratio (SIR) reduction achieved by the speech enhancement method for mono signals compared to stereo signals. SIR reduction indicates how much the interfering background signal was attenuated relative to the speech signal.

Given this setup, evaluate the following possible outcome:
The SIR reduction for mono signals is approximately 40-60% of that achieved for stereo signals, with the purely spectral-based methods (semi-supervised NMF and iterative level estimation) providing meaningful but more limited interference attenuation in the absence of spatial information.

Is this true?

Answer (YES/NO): NO